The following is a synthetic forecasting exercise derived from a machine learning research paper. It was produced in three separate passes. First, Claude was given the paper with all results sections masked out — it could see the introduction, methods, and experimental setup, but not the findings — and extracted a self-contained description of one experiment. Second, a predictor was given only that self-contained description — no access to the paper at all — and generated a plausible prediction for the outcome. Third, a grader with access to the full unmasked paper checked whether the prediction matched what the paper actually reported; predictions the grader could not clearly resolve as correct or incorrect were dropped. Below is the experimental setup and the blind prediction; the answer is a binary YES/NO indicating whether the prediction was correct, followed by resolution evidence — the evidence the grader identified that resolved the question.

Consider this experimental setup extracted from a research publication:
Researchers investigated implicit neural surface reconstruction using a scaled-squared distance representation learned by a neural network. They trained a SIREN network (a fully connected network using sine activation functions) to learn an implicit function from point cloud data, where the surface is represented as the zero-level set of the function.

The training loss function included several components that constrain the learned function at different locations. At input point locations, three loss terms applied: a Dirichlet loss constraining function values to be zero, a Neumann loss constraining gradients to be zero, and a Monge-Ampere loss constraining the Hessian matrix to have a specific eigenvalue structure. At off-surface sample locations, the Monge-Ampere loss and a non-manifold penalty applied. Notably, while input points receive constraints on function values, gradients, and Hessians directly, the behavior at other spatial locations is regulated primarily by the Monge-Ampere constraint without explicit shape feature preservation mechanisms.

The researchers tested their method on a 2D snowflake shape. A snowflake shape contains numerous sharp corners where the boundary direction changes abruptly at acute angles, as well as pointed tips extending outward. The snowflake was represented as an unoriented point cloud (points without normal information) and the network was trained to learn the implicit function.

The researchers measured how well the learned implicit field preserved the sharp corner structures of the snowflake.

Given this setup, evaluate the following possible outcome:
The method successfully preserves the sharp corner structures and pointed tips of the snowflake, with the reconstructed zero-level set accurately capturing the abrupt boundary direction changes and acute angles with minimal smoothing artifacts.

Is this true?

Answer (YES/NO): NO